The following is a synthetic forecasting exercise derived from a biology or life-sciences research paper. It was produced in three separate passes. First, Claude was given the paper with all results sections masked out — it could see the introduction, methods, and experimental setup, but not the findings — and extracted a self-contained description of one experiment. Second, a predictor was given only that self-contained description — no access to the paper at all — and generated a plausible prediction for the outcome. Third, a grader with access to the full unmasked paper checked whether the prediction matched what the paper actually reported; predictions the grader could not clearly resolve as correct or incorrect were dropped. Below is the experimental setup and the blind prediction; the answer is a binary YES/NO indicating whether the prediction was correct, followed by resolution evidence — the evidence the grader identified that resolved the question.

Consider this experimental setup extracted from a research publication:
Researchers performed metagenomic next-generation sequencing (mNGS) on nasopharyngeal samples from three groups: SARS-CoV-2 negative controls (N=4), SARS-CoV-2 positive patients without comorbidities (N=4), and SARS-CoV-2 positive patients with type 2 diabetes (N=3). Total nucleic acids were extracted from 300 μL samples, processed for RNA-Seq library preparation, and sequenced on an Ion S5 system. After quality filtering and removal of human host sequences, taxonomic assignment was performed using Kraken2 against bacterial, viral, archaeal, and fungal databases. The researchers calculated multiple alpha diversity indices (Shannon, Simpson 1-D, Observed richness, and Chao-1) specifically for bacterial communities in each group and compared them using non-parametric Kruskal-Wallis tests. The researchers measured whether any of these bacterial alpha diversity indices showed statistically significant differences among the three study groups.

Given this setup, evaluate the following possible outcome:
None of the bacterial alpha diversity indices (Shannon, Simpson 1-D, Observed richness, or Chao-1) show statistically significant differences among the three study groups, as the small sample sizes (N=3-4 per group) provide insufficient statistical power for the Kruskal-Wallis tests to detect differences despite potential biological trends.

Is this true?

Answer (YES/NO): NO